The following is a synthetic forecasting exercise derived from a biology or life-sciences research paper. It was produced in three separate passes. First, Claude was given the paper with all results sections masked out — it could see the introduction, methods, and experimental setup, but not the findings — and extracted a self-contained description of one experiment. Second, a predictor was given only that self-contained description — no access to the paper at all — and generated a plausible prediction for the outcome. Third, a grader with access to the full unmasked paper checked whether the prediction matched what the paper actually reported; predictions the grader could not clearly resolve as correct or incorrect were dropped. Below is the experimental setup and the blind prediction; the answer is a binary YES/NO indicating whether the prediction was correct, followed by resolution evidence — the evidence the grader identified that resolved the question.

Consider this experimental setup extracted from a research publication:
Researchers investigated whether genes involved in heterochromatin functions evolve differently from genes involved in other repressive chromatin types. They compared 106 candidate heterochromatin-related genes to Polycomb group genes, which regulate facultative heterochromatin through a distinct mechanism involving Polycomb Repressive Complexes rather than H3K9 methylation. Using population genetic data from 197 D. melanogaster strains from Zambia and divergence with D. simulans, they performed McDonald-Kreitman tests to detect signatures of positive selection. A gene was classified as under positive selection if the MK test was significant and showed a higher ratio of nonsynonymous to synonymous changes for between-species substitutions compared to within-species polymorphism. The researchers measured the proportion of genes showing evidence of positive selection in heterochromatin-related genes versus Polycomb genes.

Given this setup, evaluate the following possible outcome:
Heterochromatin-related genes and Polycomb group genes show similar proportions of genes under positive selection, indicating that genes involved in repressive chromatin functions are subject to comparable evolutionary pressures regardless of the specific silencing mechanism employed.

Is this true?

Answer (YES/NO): NO